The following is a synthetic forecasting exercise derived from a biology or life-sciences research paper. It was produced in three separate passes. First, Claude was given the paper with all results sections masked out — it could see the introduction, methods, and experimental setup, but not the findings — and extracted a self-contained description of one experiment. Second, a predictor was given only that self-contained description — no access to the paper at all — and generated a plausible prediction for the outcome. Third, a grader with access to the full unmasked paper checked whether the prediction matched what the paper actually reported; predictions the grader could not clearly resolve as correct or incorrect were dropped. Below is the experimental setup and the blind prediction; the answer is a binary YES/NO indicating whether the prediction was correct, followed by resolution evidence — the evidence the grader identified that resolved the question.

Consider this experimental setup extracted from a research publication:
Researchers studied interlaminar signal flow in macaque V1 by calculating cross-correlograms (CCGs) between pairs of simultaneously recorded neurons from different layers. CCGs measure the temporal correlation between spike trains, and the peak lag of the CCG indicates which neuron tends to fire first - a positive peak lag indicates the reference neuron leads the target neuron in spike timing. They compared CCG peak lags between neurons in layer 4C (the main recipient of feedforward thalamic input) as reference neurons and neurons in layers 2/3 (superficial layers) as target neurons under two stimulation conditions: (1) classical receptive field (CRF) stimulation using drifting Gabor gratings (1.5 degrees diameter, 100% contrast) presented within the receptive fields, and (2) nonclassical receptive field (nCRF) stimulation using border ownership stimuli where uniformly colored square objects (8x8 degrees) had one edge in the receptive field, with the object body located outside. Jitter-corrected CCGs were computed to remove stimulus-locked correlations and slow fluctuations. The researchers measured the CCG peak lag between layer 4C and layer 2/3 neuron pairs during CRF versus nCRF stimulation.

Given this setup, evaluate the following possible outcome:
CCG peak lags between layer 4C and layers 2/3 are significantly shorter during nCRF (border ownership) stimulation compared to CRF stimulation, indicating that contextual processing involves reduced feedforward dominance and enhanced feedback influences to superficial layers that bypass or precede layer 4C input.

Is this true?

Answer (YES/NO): YES